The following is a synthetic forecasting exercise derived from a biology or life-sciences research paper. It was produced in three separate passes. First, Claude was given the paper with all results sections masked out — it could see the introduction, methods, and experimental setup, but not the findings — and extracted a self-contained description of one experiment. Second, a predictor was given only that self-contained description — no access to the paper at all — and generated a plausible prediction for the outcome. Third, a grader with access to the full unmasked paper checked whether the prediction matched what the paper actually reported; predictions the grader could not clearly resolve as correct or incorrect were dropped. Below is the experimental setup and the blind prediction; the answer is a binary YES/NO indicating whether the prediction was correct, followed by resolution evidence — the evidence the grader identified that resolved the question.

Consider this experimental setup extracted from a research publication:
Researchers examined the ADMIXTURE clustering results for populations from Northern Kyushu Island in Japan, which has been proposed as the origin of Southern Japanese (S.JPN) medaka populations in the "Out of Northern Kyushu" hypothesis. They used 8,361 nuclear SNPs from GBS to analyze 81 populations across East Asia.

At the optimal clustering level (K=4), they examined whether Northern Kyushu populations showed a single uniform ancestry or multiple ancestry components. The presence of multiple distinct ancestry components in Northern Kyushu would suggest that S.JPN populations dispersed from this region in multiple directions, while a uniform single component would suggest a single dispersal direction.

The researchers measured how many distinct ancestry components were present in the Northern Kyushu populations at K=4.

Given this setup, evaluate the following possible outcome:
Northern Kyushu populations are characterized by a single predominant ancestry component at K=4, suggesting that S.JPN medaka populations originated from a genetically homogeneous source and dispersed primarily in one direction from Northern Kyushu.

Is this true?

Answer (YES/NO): NO